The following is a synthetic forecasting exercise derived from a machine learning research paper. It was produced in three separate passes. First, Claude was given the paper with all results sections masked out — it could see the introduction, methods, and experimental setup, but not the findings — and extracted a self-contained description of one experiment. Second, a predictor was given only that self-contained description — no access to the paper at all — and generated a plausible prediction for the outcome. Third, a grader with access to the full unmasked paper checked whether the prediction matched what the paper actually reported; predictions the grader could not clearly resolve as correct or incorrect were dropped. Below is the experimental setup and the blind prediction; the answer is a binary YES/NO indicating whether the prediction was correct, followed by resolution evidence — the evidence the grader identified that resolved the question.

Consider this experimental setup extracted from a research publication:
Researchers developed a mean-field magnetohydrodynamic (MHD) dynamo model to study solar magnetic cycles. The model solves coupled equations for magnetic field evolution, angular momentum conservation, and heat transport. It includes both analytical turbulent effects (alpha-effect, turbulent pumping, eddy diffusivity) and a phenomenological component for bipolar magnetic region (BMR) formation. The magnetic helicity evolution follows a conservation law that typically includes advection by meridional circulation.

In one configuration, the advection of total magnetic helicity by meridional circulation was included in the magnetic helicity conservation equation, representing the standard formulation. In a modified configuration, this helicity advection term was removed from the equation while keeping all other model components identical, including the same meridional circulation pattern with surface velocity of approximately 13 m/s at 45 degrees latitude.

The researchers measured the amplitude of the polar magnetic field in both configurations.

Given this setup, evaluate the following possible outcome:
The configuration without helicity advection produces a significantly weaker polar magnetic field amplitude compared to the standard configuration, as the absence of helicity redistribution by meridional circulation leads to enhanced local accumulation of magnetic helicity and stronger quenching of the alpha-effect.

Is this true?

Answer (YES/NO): YES